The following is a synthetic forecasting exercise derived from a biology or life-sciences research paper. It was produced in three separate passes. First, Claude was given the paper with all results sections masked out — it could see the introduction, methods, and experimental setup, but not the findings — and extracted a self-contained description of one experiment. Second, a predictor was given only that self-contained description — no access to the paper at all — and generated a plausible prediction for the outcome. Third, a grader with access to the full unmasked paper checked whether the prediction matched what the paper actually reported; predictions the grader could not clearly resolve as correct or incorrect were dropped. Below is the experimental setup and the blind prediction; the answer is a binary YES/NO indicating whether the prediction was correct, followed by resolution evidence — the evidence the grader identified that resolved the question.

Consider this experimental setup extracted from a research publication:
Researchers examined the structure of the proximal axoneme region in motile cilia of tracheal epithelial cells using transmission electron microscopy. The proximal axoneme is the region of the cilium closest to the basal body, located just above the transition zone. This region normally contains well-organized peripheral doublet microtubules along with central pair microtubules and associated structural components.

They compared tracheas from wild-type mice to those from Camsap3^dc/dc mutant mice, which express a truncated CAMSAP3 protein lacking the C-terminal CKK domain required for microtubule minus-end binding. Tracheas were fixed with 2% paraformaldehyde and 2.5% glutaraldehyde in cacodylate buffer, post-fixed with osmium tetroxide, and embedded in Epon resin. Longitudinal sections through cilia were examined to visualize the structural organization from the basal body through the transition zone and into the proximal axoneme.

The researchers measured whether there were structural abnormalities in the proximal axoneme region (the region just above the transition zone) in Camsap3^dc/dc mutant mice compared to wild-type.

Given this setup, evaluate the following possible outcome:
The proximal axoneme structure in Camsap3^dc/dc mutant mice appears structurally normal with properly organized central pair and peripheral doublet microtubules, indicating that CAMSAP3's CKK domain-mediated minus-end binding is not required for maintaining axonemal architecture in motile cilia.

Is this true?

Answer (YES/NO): NO